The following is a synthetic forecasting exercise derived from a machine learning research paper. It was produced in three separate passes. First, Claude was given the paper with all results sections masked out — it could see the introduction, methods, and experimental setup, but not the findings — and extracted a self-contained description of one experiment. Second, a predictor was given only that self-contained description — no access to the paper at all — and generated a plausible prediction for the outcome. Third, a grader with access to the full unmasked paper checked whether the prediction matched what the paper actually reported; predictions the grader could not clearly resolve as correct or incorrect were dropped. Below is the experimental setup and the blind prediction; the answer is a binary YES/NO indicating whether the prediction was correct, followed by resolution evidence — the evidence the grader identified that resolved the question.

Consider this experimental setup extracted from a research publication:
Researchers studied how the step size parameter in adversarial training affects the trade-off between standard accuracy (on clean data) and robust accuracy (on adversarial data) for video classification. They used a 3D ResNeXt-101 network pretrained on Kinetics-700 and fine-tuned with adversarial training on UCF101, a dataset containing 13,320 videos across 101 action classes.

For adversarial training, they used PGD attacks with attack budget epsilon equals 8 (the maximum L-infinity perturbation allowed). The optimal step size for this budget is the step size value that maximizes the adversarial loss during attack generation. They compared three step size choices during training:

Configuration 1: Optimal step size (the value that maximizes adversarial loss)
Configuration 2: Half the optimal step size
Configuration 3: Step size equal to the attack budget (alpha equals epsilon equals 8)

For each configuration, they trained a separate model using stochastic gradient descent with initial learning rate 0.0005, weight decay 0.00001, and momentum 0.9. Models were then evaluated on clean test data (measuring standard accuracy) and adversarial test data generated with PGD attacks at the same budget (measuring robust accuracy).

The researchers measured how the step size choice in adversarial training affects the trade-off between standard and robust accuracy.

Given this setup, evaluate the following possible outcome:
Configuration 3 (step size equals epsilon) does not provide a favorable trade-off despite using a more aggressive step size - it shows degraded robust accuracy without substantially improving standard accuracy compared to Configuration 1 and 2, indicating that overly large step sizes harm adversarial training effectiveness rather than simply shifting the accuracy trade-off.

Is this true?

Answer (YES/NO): NO